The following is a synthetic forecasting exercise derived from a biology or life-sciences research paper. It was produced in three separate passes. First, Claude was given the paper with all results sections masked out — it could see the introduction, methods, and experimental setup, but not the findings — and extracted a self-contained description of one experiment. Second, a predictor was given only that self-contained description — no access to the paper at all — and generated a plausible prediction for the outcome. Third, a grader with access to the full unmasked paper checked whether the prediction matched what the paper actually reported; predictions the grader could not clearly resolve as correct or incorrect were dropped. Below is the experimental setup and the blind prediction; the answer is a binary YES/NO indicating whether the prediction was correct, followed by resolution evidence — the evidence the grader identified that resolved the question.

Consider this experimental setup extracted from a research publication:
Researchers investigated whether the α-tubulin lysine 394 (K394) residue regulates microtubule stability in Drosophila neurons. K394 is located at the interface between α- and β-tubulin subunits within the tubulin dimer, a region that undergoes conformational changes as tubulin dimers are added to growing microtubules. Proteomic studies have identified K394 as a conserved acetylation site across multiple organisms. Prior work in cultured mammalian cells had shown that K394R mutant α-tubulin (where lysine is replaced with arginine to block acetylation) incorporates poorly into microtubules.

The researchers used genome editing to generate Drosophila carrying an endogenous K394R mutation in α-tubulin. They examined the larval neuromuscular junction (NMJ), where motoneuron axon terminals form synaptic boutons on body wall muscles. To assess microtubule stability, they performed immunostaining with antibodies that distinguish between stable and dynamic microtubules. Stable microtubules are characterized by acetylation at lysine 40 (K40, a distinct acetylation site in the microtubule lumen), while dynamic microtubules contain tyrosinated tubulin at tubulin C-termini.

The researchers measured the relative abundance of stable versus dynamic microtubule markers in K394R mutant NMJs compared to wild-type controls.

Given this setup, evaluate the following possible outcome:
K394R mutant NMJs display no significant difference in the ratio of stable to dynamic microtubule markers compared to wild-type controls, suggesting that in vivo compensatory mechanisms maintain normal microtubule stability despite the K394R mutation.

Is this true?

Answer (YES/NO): NO